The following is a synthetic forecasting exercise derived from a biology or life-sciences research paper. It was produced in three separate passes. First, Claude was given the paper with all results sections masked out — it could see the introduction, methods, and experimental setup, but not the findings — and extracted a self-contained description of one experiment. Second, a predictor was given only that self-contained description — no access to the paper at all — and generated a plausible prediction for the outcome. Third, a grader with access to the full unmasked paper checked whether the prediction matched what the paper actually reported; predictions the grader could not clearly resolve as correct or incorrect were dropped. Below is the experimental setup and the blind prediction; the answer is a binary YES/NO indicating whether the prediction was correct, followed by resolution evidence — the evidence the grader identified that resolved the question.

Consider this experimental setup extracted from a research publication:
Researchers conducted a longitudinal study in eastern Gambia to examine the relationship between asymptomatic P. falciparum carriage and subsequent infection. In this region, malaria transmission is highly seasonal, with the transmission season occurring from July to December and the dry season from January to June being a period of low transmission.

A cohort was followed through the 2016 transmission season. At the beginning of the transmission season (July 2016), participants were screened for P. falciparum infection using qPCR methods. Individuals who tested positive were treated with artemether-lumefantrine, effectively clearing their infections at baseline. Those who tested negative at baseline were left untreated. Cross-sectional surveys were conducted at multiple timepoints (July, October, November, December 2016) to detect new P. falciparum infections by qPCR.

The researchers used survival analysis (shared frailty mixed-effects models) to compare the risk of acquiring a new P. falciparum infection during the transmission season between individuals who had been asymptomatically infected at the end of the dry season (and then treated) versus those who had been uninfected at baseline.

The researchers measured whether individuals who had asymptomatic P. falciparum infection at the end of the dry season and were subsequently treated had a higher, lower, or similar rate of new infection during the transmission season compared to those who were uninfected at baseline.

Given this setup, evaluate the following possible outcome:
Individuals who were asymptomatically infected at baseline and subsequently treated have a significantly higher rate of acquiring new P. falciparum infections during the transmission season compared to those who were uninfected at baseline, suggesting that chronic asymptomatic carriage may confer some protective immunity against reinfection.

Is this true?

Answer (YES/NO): NO